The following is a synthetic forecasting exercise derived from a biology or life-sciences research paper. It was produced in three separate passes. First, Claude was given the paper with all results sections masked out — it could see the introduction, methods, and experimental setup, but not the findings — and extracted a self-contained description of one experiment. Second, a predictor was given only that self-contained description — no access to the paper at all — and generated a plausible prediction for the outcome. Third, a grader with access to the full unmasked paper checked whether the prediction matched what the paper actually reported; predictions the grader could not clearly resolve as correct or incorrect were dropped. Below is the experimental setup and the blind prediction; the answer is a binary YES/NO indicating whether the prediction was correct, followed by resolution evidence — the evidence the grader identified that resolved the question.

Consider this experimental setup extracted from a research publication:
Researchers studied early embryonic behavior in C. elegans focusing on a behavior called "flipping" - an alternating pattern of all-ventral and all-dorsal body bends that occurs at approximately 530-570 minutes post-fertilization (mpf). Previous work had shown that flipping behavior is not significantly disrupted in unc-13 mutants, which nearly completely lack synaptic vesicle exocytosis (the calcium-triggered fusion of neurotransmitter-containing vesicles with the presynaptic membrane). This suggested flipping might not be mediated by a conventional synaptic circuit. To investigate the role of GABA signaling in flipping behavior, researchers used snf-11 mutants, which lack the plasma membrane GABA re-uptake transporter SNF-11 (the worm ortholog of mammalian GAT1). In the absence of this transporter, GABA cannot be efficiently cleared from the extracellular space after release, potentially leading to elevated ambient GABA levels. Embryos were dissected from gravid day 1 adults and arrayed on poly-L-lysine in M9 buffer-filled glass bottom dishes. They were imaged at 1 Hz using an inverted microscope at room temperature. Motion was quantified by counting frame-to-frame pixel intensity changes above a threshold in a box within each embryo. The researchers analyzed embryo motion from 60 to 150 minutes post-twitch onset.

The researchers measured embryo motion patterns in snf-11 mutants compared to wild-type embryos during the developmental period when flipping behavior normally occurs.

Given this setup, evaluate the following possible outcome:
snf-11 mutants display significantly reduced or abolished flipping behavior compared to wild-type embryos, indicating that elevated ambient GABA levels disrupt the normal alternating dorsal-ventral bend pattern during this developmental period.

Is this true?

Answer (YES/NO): YES